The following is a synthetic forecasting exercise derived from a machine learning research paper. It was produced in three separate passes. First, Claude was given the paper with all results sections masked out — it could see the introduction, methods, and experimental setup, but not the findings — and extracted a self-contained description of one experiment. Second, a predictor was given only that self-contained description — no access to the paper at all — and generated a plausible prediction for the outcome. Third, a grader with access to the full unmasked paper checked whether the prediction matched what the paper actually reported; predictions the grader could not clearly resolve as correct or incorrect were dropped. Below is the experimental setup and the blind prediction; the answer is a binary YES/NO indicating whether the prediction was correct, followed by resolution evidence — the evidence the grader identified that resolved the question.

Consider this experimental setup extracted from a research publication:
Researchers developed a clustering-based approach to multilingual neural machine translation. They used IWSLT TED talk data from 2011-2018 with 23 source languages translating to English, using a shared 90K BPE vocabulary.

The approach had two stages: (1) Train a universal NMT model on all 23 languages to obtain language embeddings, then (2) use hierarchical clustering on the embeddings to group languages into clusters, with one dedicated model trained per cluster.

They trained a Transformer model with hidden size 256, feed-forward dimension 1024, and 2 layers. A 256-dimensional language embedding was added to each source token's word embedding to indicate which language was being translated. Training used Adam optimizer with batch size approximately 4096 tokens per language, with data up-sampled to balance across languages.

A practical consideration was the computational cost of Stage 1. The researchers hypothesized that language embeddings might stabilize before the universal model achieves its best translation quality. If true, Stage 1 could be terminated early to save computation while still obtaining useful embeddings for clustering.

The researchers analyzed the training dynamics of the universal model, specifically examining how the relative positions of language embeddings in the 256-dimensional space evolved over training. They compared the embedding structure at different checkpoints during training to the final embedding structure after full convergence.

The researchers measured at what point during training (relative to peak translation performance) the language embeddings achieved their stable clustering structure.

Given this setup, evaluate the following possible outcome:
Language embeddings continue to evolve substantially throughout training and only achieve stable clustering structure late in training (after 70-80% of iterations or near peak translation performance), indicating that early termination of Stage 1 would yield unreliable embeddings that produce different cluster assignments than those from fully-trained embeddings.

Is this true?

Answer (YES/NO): NO